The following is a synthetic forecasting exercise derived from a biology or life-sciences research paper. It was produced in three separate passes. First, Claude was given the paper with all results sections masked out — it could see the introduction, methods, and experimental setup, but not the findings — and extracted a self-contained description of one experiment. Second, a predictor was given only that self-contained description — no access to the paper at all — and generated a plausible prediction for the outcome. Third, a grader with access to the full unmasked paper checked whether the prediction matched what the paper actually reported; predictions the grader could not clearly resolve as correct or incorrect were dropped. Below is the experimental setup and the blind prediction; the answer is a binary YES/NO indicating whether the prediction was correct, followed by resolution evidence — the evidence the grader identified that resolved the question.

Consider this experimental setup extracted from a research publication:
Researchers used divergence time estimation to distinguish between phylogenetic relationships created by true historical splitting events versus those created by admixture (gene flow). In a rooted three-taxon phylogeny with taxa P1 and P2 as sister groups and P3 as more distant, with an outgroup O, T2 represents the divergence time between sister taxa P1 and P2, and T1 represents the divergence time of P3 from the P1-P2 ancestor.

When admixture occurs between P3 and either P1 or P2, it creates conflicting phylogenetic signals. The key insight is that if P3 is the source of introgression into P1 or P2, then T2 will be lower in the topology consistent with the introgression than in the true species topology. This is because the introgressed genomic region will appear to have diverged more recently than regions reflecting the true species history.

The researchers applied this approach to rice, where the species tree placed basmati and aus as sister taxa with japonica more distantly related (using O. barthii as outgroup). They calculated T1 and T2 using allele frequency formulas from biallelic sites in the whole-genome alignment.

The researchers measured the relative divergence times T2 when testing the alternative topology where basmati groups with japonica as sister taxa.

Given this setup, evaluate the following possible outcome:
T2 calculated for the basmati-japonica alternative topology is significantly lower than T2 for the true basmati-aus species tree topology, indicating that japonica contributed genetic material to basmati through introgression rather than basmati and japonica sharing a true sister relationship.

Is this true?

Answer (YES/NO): NO